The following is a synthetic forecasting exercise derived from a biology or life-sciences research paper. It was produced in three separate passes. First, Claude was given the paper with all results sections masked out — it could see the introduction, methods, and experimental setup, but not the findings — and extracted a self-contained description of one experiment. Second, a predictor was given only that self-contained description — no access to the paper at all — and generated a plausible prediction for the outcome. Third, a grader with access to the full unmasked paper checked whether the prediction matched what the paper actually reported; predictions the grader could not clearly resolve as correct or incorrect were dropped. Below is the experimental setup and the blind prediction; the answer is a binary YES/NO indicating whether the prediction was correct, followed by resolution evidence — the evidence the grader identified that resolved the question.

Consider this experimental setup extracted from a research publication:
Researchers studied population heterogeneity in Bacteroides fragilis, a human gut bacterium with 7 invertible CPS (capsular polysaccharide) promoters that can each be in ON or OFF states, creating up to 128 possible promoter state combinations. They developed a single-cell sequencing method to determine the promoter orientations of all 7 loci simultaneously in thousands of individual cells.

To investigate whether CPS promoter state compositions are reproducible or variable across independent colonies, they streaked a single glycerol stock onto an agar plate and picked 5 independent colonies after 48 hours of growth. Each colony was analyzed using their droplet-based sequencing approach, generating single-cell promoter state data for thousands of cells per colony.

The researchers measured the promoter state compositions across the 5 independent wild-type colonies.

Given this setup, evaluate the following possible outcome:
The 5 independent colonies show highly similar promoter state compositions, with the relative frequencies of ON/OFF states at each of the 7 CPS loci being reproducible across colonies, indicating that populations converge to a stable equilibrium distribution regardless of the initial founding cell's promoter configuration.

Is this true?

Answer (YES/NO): NO